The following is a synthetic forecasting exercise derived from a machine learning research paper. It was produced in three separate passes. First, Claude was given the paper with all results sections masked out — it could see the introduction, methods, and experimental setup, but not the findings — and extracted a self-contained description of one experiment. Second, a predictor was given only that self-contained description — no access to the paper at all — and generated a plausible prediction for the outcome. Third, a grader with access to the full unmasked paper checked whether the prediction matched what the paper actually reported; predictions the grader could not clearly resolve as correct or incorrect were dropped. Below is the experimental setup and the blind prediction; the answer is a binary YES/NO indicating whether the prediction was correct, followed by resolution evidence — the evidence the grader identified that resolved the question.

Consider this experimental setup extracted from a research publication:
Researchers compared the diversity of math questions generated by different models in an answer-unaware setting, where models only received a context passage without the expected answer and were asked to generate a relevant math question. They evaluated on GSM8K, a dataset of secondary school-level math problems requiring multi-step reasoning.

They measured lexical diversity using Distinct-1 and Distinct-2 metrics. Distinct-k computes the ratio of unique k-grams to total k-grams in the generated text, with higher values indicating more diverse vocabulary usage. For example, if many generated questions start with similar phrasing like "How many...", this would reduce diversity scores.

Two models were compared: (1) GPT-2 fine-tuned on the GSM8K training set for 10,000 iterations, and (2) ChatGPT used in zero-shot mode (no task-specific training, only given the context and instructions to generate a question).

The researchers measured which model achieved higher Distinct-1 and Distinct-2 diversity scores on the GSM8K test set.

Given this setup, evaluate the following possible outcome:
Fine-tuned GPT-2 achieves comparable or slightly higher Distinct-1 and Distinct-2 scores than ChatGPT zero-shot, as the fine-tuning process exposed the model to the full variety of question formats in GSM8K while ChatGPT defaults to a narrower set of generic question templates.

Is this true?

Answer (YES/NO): NO